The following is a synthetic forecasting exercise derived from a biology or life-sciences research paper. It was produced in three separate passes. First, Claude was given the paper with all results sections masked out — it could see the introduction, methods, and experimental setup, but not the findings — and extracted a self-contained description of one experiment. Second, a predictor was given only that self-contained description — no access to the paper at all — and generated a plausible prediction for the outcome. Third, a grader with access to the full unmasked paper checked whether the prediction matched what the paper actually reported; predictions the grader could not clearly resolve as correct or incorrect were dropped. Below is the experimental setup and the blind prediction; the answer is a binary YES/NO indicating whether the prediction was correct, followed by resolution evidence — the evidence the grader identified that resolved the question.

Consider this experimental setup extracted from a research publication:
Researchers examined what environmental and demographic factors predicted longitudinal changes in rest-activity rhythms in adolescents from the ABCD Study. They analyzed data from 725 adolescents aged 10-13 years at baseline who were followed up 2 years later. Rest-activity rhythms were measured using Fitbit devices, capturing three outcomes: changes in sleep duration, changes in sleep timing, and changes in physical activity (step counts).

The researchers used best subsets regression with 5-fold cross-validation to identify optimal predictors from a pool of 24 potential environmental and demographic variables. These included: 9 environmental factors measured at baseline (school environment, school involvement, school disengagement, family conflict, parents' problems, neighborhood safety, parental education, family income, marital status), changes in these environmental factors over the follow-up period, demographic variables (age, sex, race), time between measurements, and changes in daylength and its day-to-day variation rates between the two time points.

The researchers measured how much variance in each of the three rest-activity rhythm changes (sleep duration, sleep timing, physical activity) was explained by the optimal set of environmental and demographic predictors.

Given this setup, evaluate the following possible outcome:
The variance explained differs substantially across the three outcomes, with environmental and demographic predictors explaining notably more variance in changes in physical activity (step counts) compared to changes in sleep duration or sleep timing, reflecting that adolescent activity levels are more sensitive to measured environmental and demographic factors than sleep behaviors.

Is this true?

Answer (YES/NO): NO